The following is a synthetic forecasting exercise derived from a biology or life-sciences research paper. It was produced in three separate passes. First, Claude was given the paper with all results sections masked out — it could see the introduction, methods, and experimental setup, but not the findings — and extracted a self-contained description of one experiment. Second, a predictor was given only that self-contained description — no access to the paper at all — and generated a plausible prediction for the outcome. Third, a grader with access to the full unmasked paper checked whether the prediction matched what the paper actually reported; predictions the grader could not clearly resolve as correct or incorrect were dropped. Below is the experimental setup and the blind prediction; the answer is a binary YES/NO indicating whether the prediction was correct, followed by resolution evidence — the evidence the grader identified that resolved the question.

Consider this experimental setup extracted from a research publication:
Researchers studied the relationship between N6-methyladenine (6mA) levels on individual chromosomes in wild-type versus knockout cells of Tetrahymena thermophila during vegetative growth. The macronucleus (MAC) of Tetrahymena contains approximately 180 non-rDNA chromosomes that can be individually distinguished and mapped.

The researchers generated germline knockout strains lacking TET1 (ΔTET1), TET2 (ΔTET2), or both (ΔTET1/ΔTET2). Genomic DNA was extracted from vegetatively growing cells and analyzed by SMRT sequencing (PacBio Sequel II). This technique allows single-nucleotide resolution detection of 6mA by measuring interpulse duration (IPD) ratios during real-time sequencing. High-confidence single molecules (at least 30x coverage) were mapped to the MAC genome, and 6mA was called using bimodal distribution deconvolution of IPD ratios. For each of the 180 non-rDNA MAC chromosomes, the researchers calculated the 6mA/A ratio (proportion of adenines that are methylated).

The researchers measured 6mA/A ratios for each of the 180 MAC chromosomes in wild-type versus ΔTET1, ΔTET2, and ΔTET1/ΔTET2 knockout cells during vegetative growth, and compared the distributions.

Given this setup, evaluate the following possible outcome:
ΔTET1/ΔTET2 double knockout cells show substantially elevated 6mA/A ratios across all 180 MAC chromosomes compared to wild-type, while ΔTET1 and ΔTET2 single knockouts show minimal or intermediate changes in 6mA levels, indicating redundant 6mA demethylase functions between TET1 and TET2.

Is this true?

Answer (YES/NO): NO